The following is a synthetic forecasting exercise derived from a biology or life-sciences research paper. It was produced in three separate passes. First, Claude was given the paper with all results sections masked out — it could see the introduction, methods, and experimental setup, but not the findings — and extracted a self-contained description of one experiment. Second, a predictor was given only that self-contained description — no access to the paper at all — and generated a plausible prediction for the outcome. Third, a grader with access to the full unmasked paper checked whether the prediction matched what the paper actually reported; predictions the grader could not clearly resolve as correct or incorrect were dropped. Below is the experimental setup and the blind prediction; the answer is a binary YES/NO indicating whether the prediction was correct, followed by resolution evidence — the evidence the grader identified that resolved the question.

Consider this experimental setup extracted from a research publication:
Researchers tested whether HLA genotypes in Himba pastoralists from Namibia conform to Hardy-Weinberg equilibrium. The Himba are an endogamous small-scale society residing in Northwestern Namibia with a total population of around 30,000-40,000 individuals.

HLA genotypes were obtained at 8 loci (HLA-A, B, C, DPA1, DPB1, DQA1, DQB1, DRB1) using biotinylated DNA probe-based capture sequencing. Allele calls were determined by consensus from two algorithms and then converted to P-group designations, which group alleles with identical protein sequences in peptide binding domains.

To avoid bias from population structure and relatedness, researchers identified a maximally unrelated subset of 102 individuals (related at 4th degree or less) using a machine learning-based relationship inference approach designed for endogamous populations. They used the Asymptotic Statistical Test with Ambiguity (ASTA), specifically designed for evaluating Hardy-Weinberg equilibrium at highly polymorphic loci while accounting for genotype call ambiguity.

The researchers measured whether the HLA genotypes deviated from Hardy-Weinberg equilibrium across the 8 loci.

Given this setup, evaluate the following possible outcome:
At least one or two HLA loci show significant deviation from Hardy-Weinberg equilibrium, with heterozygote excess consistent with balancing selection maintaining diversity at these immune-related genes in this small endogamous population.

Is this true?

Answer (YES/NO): NO